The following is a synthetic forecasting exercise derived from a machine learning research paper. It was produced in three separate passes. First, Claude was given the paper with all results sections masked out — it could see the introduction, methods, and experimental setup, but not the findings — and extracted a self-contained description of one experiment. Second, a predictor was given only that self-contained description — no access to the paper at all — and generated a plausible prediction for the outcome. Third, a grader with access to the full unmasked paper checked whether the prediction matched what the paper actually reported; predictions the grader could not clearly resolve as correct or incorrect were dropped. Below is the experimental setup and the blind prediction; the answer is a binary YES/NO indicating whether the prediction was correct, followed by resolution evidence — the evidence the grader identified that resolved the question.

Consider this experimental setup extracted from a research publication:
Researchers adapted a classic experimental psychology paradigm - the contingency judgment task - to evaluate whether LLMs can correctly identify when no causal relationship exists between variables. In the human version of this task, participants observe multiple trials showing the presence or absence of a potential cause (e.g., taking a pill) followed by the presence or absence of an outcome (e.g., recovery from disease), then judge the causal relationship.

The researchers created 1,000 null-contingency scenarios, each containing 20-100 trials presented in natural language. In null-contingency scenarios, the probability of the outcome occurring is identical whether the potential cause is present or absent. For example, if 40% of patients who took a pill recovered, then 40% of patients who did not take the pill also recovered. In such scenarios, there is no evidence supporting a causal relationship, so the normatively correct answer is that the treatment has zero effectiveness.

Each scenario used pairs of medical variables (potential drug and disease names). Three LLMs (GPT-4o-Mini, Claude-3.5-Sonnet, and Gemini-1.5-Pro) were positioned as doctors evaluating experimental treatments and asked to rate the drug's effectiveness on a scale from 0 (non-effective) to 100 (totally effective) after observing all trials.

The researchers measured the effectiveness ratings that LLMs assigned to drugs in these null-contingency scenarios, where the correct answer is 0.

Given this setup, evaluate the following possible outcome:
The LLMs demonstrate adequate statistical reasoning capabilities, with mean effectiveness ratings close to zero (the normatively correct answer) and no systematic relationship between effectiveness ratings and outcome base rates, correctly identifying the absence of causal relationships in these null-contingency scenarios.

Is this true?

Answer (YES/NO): NO